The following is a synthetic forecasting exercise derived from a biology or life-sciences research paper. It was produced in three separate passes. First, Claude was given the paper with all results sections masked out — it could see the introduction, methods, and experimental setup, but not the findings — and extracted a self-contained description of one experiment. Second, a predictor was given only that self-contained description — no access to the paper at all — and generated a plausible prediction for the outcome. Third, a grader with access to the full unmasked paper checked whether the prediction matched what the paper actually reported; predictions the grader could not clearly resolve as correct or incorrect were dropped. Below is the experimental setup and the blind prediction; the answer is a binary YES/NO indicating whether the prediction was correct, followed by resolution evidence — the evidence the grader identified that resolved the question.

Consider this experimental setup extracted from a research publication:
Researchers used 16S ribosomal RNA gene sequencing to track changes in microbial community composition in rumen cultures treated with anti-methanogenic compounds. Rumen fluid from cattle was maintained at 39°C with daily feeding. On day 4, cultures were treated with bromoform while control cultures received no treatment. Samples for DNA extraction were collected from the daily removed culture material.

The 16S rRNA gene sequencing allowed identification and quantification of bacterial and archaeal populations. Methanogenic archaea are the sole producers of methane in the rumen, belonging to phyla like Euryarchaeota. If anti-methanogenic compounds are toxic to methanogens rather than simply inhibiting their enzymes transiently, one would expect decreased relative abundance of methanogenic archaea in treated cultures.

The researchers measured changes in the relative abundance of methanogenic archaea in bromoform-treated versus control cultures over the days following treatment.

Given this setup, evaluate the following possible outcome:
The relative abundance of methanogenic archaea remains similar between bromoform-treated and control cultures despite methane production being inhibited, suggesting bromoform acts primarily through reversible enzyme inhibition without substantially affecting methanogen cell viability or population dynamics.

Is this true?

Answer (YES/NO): YES